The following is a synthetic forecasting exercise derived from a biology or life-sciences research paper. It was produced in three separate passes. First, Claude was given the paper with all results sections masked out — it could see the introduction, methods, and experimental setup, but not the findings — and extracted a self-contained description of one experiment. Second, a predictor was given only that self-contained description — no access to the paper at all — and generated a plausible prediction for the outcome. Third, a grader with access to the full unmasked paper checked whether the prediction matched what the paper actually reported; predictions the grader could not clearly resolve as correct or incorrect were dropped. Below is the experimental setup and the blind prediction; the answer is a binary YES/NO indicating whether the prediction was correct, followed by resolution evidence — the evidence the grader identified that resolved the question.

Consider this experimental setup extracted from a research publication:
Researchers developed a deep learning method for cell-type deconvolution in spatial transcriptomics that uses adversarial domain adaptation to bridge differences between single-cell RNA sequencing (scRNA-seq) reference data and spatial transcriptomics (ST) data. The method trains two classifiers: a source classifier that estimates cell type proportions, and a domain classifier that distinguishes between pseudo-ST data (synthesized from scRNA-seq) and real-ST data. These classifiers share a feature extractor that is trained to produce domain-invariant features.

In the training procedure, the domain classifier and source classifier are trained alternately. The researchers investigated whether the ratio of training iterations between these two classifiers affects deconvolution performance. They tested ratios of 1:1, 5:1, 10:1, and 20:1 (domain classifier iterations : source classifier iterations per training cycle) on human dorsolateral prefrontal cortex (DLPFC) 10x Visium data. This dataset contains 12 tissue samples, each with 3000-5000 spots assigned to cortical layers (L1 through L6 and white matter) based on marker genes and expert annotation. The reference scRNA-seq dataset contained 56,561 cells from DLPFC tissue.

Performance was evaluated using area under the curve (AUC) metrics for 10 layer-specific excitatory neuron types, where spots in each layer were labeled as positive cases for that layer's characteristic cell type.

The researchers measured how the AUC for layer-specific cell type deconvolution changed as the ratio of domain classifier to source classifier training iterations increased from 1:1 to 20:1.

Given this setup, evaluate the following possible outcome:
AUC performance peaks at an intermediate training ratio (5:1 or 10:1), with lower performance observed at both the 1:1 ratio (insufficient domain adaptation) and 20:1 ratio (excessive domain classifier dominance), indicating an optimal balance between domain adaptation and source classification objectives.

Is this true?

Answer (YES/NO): NO